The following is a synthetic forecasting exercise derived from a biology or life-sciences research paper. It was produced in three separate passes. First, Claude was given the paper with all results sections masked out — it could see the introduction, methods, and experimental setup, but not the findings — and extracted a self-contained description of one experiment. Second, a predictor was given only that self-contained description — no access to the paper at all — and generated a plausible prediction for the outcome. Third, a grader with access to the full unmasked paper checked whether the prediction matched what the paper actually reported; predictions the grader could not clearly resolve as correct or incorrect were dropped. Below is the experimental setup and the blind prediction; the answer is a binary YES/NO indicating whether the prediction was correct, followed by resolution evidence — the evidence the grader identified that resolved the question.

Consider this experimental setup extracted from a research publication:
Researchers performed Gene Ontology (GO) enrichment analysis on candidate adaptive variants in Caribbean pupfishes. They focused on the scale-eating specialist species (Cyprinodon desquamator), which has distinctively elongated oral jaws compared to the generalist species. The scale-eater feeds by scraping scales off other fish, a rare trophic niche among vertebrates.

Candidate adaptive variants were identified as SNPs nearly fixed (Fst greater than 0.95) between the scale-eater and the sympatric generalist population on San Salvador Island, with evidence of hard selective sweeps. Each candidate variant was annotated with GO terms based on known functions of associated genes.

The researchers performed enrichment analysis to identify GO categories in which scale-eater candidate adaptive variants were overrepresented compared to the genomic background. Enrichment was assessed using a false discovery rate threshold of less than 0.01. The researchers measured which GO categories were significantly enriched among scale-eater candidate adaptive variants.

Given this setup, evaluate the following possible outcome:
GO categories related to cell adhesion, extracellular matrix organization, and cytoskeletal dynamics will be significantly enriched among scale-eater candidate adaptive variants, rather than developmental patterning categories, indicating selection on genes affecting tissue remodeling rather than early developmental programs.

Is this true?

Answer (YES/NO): NO